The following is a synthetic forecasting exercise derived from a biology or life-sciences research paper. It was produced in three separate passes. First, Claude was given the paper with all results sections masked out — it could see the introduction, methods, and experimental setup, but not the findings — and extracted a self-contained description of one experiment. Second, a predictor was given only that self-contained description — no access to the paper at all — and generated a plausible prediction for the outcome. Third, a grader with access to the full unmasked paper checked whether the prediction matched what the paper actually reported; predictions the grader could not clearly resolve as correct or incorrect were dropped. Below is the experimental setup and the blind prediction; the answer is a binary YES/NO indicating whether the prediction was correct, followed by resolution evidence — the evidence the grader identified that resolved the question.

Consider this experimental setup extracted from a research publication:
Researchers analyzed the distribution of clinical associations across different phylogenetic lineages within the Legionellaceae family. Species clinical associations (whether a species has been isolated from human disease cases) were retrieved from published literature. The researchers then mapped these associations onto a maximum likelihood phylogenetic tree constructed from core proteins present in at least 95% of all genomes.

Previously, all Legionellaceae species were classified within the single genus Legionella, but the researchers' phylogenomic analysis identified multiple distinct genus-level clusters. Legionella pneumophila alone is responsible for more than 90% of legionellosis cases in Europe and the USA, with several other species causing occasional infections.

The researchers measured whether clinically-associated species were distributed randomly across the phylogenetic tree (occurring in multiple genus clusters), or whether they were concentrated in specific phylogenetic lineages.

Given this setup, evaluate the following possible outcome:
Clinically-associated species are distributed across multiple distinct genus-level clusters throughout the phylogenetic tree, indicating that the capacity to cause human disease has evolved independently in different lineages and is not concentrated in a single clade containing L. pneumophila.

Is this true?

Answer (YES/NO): NO